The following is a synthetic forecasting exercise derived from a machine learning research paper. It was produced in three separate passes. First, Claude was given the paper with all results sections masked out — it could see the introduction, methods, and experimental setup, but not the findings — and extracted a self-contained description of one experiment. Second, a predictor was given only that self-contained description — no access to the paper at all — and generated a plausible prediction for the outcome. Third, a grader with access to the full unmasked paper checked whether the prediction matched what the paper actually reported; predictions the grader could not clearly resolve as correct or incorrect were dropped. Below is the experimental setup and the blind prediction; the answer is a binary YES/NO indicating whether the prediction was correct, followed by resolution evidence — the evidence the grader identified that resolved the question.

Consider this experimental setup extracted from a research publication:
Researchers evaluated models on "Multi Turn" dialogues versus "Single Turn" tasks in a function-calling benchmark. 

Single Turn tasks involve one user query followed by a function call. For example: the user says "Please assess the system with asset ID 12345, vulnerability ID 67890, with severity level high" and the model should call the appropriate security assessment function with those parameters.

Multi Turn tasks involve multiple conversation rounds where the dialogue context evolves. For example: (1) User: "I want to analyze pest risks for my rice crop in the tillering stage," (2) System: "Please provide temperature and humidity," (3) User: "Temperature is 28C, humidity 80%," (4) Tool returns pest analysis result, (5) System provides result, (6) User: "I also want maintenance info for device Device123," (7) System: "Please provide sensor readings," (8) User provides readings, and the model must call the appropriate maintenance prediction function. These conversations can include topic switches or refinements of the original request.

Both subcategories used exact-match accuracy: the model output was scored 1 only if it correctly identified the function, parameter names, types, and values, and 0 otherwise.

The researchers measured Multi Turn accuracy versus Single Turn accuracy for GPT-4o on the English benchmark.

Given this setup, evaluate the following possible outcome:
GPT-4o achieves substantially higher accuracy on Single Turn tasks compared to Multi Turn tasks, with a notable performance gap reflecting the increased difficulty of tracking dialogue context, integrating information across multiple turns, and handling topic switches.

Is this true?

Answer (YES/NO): YES